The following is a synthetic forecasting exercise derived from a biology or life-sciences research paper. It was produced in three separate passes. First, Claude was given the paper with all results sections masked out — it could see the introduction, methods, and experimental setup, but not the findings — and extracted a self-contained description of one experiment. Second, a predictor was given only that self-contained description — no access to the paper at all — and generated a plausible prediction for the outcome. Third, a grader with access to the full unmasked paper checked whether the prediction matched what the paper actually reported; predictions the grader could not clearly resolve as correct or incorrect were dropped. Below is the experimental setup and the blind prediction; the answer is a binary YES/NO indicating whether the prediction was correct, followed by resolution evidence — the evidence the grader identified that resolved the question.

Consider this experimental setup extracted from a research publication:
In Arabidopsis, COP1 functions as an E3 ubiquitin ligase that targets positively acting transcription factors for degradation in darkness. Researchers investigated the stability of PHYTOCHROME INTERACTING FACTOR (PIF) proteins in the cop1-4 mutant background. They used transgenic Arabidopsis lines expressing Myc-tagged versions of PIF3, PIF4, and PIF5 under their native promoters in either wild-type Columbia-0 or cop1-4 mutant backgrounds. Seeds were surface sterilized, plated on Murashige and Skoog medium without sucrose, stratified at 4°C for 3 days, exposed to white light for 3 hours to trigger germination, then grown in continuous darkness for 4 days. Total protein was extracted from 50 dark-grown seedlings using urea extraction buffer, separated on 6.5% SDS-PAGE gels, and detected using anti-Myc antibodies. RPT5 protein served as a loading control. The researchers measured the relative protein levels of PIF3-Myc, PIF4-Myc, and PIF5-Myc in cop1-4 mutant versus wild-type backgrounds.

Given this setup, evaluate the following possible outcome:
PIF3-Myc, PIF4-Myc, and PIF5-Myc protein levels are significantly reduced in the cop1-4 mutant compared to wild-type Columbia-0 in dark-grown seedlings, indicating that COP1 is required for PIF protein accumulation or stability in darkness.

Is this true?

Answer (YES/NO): YES